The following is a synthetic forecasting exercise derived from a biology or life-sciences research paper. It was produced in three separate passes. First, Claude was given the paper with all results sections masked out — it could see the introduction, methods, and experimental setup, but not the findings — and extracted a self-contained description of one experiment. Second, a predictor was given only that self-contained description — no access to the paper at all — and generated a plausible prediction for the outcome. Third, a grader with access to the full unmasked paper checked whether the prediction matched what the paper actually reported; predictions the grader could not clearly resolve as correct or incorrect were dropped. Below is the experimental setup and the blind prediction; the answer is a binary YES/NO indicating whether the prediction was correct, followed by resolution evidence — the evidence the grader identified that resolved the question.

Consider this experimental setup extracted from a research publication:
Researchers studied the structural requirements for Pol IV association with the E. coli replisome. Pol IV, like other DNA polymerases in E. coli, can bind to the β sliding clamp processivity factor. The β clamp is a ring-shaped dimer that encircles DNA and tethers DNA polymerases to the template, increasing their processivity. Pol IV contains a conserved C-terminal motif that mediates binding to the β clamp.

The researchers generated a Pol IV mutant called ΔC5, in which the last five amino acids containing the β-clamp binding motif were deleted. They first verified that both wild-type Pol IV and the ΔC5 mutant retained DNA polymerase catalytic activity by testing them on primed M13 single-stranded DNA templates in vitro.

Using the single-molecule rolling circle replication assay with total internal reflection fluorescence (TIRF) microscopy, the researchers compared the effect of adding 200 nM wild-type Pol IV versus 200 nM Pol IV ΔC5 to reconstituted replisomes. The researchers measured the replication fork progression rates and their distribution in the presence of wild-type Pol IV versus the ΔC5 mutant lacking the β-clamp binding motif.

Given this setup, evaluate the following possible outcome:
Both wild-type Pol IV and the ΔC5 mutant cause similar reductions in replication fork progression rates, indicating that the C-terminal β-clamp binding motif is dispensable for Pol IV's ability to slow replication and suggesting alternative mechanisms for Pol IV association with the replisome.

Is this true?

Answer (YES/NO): NO